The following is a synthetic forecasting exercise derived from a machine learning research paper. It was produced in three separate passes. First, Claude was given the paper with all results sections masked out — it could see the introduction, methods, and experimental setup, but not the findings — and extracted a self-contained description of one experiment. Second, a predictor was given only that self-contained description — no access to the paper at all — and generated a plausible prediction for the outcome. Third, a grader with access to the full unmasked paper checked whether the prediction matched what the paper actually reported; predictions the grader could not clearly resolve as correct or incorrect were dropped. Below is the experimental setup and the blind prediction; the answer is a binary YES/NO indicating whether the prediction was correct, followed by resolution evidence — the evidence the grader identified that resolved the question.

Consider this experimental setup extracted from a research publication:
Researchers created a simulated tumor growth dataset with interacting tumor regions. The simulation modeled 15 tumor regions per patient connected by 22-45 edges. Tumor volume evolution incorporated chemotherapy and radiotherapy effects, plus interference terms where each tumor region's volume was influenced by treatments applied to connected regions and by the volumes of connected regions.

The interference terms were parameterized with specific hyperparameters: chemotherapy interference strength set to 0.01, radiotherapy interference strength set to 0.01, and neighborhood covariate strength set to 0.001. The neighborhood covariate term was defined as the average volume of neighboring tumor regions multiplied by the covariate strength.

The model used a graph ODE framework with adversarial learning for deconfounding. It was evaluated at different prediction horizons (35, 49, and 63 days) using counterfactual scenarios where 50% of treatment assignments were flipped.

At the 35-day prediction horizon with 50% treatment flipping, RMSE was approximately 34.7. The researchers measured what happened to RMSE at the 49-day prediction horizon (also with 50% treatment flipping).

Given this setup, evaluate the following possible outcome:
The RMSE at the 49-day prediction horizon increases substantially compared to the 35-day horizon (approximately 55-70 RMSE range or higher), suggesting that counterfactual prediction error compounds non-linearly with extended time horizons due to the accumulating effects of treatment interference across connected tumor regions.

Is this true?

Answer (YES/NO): NO